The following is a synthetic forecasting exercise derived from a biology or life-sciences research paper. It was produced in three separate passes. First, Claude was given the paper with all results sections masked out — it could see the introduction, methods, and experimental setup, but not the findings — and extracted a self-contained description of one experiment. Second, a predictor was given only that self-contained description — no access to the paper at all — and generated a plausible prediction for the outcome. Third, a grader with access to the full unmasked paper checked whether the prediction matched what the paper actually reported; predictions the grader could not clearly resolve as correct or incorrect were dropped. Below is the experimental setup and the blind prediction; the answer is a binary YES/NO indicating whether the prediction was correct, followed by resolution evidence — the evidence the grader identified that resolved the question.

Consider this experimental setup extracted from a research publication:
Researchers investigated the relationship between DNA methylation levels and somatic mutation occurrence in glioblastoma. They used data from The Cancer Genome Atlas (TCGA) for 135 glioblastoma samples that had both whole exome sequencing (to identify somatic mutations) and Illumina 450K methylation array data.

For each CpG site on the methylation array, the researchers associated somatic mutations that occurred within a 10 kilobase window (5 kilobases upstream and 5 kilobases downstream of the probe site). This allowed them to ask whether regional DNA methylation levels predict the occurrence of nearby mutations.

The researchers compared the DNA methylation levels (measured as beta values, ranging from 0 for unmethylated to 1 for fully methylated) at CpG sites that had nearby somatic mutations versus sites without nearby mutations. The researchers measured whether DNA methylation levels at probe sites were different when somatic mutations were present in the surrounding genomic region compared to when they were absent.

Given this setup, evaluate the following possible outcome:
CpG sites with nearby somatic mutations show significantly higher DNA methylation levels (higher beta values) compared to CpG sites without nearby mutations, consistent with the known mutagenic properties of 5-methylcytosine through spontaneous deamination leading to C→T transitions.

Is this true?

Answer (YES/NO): YES